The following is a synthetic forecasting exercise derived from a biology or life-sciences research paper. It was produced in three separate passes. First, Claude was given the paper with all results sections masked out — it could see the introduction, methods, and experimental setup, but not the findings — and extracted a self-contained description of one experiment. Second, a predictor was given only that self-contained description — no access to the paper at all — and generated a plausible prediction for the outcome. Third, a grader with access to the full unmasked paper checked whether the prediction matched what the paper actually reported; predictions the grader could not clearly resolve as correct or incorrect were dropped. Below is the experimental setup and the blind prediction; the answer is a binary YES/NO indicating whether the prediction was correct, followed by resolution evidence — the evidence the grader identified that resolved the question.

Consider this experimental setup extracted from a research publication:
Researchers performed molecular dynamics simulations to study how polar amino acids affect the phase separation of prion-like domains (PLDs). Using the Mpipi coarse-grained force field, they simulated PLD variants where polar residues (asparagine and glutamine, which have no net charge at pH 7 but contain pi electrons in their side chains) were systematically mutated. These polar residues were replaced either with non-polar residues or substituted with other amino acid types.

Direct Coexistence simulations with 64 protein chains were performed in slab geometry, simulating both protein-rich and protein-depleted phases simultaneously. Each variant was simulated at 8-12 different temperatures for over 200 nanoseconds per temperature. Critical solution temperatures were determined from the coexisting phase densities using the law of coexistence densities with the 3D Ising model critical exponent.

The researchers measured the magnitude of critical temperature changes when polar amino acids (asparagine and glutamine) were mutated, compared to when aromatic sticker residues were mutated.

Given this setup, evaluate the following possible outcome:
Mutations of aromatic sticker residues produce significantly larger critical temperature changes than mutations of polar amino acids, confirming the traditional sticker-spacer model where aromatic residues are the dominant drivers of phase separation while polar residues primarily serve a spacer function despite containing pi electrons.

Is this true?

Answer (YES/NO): YES